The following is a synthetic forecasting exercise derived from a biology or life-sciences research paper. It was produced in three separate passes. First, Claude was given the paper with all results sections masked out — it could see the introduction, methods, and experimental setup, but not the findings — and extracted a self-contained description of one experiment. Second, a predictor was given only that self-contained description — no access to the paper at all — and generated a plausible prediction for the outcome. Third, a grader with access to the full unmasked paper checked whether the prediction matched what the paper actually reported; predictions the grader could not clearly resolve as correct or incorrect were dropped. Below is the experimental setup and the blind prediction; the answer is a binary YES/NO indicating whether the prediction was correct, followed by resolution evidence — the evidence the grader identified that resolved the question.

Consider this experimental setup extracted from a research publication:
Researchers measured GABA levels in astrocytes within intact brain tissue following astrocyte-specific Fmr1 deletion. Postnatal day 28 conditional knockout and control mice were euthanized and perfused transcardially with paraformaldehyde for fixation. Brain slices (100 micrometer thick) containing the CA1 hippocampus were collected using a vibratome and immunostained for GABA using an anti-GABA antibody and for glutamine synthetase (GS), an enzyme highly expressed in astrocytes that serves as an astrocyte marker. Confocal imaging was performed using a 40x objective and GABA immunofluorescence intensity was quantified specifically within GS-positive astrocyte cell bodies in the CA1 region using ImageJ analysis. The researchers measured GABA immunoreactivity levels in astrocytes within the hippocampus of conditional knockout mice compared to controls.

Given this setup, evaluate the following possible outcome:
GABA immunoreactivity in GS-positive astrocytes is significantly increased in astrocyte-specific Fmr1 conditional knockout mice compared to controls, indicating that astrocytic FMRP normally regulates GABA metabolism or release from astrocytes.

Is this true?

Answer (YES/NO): YES